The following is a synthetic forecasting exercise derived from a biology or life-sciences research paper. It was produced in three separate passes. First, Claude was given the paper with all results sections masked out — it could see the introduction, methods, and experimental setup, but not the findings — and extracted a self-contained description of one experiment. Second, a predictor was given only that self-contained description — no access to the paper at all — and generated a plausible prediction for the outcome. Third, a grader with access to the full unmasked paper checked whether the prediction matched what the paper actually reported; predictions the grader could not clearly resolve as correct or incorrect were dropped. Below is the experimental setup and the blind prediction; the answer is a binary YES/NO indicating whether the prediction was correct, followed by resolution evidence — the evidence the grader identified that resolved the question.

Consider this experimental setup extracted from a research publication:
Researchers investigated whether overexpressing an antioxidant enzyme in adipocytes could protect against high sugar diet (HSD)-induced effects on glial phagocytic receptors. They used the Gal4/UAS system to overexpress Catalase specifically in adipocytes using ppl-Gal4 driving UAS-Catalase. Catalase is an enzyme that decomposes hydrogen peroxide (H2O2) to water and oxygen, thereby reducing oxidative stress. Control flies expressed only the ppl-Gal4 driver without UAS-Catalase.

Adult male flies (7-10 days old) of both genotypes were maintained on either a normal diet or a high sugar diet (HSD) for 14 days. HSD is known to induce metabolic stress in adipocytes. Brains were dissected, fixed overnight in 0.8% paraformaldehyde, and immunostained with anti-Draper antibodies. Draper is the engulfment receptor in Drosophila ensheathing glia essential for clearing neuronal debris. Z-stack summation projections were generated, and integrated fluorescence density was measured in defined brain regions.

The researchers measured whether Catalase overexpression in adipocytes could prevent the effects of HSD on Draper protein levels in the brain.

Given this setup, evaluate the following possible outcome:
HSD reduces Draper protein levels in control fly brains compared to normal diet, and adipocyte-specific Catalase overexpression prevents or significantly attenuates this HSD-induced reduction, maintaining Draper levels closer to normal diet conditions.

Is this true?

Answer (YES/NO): NO